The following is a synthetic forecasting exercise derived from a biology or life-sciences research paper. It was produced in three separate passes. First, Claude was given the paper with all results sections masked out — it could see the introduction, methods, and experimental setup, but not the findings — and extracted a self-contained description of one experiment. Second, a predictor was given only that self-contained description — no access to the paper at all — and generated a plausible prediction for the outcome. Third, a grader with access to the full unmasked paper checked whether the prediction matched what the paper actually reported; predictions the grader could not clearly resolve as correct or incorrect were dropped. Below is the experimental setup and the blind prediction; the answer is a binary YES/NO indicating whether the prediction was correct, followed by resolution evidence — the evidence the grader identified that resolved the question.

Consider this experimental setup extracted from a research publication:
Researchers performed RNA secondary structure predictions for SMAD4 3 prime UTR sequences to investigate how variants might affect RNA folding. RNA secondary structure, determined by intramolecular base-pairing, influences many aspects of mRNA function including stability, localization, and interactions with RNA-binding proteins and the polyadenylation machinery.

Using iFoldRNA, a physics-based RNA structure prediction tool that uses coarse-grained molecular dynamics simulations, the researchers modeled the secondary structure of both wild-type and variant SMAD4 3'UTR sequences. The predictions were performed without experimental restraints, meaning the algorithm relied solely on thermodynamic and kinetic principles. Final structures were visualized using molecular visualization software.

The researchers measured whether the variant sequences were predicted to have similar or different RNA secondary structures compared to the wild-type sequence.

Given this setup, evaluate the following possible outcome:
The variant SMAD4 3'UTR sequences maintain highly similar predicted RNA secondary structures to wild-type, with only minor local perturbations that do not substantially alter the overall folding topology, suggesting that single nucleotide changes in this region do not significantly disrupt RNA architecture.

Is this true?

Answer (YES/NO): NO